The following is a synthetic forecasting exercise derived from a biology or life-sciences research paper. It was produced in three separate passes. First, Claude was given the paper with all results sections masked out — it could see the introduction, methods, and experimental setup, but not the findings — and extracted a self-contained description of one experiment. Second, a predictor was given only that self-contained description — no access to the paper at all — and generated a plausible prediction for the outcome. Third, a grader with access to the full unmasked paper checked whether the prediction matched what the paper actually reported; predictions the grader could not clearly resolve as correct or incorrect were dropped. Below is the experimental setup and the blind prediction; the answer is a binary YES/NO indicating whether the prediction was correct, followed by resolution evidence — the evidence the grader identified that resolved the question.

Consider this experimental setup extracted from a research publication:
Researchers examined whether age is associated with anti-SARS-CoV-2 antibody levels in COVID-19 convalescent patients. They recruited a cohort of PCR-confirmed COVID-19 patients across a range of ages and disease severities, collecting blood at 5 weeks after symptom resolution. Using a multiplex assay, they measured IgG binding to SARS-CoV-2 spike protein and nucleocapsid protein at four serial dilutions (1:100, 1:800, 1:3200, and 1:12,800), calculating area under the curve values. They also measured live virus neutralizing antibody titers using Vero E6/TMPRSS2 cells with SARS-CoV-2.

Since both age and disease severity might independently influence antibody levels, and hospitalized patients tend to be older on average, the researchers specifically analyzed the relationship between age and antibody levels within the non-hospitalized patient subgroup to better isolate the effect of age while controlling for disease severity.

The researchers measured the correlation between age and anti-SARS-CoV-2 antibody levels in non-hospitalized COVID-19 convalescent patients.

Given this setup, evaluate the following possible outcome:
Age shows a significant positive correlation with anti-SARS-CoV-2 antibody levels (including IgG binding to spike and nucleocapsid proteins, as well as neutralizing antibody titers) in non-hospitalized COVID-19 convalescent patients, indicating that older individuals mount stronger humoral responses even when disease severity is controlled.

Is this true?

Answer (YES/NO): YES